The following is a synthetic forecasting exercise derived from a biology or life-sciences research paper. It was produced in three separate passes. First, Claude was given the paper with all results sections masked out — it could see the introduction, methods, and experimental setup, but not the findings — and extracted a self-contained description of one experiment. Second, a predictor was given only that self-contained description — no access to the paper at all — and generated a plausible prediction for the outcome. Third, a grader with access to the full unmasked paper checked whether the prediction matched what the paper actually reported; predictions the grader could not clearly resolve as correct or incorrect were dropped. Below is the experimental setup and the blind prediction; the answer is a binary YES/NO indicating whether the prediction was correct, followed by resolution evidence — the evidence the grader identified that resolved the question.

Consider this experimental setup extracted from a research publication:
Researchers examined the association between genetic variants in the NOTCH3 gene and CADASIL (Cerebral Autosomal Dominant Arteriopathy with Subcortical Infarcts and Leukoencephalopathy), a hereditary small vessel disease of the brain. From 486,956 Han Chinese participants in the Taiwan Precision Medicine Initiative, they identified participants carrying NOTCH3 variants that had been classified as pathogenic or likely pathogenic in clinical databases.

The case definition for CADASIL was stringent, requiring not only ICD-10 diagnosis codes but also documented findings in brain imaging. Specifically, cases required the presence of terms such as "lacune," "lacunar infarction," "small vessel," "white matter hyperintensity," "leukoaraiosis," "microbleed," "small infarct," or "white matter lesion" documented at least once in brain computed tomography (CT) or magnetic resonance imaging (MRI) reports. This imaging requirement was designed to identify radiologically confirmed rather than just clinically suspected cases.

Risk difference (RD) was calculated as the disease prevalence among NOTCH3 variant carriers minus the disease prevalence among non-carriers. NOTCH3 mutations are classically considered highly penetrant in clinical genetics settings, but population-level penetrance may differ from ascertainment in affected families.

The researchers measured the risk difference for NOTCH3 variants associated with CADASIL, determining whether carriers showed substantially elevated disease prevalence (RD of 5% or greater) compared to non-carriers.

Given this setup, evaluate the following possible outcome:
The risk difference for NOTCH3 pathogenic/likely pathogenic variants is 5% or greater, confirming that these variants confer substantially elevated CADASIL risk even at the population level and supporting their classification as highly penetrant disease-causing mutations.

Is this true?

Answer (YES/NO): YES